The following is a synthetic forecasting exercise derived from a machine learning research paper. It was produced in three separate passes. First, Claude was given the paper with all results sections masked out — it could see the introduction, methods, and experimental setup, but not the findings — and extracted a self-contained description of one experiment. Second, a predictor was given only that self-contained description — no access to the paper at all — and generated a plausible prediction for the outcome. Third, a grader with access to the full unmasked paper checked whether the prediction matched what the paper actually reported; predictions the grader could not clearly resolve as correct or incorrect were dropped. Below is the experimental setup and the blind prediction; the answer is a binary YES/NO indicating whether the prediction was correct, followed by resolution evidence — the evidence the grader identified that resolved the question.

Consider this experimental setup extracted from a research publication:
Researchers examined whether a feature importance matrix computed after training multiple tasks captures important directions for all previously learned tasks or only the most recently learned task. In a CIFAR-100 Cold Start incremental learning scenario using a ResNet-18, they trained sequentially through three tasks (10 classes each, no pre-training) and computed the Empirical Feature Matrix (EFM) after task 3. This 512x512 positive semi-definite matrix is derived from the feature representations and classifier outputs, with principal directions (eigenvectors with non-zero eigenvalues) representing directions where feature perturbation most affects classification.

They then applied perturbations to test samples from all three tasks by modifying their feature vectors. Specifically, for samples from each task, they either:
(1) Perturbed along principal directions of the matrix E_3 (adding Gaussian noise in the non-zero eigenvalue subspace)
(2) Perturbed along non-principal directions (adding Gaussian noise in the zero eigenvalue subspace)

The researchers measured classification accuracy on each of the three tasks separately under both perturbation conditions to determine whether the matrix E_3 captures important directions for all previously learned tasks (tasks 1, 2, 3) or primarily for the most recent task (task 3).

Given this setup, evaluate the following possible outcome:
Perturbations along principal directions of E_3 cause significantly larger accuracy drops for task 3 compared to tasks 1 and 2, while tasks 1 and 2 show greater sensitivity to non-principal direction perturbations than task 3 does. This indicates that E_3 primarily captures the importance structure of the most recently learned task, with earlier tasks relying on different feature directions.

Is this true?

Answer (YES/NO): NO